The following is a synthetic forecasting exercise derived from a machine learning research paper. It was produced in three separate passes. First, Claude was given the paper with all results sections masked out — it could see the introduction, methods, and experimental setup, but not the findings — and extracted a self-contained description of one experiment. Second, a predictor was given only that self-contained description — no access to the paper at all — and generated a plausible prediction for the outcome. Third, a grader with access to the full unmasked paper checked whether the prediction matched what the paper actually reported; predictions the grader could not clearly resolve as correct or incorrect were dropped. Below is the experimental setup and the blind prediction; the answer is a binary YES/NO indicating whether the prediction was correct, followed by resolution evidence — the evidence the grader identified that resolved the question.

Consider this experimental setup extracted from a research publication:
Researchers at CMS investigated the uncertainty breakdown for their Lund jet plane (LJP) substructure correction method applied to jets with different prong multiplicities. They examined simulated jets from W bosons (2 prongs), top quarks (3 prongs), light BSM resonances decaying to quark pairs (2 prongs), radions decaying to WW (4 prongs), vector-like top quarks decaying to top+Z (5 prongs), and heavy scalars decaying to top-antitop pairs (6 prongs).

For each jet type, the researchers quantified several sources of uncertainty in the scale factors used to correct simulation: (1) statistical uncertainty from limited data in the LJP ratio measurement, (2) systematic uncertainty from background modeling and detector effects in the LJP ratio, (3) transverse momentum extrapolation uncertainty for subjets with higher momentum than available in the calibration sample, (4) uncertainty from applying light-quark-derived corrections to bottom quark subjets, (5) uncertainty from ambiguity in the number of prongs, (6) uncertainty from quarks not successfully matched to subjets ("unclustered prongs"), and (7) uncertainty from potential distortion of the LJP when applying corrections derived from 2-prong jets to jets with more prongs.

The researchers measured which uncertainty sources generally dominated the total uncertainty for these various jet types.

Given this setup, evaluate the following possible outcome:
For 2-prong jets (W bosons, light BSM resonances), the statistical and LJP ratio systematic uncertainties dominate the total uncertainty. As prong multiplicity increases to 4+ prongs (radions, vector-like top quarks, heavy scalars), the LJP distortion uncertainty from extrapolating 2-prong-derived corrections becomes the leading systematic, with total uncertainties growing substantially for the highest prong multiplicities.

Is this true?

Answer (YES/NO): NO